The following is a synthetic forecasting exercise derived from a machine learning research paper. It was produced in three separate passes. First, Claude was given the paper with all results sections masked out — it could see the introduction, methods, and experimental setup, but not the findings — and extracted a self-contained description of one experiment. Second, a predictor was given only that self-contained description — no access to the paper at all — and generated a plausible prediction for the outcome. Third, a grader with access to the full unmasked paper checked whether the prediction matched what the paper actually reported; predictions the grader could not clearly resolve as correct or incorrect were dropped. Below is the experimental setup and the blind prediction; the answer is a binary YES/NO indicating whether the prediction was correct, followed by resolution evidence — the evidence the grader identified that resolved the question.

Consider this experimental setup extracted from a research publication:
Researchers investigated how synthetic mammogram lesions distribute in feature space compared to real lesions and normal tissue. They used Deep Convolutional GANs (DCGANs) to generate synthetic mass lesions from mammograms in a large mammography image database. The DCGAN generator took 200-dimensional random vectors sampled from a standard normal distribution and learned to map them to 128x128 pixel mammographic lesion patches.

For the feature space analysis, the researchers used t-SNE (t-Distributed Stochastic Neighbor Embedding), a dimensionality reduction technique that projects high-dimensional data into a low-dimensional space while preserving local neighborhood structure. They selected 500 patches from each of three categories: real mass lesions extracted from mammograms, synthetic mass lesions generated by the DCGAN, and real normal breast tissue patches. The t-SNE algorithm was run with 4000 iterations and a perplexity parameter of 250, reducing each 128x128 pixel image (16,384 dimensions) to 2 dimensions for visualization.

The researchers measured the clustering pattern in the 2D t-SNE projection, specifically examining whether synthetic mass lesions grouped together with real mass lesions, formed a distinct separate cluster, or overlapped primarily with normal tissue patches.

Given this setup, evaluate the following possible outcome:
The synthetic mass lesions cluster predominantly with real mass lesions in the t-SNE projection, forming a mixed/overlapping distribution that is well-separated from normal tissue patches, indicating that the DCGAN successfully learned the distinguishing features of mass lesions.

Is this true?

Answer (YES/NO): YES